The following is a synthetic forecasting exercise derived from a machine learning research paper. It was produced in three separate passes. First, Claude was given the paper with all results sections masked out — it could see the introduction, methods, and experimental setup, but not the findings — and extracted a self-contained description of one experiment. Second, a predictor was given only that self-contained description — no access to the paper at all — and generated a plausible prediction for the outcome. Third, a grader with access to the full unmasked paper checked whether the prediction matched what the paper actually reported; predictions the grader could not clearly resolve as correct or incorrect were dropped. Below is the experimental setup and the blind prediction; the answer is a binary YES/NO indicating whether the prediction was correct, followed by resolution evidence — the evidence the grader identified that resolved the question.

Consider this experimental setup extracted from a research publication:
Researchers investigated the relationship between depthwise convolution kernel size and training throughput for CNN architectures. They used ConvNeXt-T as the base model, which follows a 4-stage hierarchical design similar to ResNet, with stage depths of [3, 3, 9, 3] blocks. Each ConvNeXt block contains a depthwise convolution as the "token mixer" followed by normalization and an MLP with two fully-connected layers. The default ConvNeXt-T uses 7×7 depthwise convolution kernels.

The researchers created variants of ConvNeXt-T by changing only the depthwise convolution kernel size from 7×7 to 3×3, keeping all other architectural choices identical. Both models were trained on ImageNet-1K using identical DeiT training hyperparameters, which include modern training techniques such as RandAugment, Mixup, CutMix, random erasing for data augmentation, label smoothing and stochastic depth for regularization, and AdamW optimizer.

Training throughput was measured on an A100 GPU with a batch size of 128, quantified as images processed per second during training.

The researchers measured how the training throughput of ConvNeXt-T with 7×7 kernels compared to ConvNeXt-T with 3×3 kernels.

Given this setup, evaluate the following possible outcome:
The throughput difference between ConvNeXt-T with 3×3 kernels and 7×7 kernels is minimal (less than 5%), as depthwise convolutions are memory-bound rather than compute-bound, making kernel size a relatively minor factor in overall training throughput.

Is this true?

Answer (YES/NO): NO